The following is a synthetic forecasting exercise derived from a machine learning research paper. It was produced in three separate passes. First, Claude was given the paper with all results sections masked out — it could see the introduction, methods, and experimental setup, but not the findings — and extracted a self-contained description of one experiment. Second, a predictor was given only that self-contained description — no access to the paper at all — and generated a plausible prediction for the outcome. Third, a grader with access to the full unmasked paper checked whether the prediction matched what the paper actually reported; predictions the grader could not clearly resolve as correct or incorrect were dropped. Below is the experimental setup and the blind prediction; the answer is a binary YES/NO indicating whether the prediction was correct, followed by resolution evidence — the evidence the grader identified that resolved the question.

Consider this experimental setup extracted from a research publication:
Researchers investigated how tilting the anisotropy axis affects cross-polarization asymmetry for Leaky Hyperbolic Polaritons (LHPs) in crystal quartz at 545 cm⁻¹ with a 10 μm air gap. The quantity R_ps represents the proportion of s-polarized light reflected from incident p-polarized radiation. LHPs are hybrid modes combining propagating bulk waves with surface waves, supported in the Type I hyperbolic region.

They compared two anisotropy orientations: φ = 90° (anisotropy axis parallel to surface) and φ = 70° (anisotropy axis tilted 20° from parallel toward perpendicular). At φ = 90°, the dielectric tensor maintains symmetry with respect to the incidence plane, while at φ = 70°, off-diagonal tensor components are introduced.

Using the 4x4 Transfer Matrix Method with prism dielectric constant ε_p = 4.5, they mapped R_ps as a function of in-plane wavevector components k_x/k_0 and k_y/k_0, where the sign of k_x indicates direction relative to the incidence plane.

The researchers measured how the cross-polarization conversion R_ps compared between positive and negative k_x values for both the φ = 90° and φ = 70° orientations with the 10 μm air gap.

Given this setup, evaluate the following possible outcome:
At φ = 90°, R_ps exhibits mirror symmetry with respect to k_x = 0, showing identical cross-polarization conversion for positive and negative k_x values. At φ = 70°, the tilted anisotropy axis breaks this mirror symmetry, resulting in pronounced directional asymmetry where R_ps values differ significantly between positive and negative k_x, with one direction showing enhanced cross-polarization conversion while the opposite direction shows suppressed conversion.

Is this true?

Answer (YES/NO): YES